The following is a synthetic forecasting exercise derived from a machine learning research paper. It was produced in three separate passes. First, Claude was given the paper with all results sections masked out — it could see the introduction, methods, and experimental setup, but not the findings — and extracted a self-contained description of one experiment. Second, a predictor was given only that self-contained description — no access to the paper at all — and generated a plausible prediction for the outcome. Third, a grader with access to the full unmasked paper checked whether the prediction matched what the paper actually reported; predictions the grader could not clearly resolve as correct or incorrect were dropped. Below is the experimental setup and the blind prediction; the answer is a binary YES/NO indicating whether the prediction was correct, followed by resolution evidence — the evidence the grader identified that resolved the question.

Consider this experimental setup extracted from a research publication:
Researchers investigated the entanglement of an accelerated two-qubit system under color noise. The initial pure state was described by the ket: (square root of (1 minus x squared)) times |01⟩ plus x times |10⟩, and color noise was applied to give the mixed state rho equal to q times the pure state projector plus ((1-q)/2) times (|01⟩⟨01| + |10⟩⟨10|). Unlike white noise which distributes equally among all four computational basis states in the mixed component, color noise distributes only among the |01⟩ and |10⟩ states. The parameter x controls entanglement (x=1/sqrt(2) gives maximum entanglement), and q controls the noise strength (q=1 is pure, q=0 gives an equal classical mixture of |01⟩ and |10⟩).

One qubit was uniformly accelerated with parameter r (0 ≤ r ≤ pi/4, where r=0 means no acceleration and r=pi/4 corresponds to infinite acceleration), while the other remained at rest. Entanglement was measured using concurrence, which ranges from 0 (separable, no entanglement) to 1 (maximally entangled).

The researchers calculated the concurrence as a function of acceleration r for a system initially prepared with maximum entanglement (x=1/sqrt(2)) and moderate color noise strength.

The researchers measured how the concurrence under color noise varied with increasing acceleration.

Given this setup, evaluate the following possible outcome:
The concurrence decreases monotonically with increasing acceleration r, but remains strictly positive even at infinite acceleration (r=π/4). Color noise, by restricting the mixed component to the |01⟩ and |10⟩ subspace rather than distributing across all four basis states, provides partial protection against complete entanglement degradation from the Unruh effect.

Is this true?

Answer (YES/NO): YES